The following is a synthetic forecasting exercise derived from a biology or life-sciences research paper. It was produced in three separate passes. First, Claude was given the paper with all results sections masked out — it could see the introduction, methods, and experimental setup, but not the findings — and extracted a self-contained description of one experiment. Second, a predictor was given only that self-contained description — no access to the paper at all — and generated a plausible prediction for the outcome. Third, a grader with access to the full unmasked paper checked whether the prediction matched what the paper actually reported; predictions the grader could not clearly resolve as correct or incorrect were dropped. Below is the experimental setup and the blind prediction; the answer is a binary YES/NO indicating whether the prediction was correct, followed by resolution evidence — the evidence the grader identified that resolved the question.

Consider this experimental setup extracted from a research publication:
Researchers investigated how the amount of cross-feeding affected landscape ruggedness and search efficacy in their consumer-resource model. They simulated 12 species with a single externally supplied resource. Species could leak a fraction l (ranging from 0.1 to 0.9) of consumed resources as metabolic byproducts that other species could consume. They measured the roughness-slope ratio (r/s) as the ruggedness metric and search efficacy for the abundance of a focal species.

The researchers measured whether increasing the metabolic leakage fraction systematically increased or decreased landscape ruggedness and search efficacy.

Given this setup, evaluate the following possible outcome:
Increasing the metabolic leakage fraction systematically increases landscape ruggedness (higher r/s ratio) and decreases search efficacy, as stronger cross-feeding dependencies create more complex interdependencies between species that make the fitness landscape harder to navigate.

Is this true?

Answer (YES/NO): NO